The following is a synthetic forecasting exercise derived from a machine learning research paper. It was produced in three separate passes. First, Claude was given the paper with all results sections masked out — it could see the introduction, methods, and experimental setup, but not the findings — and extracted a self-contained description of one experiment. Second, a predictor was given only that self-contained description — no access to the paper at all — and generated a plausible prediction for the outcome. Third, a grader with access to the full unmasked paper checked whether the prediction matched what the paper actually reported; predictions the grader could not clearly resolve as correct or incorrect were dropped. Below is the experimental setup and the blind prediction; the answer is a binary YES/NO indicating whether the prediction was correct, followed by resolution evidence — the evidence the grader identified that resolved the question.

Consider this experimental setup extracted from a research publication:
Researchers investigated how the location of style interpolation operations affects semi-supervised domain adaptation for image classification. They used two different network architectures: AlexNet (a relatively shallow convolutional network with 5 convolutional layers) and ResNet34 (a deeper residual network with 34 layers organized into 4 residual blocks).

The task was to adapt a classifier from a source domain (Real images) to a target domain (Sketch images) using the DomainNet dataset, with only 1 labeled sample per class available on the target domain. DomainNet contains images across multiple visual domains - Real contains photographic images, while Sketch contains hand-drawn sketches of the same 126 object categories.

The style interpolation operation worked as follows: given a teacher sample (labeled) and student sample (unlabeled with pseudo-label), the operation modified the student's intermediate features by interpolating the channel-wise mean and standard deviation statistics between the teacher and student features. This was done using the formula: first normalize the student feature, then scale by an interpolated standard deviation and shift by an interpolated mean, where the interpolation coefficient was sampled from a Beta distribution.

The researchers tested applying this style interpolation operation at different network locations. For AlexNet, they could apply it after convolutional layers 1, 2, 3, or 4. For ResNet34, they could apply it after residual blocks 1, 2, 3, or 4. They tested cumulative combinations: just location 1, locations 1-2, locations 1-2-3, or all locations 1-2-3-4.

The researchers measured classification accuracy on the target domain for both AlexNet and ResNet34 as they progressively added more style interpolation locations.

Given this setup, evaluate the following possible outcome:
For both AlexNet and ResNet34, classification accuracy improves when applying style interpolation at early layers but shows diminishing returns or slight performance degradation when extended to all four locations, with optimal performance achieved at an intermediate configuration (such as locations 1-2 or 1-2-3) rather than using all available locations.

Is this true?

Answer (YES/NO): NO